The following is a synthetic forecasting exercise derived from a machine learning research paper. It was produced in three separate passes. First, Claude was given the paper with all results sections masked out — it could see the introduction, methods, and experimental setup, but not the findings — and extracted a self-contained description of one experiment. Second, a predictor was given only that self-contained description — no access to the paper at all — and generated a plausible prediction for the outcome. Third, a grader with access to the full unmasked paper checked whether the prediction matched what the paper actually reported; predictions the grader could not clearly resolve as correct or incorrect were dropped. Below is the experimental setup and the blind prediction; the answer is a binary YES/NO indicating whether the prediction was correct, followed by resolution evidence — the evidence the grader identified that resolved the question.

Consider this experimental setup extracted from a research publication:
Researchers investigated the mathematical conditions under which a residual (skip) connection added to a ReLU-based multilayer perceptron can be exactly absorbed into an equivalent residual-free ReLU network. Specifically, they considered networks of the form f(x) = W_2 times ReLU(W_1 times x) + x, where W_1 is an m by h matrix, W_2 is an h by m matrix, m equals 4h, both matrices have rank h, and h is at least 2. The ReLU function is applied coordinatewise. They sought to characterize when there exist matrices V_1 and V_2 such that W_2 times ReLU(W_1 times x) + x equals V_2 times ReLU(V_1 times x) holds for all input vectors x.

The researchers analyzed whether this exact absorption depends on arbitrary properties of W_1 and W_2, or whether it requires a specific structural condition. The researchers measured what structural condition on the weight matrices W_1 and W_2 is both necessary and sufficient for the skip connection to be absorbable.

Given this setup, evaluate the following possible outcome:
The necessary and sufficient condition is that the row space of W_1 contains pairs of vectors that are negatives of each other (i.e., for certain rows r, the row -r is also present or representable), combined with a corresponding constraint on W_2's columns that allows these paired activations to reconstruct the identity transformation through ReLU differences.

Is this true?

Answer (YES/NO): NO